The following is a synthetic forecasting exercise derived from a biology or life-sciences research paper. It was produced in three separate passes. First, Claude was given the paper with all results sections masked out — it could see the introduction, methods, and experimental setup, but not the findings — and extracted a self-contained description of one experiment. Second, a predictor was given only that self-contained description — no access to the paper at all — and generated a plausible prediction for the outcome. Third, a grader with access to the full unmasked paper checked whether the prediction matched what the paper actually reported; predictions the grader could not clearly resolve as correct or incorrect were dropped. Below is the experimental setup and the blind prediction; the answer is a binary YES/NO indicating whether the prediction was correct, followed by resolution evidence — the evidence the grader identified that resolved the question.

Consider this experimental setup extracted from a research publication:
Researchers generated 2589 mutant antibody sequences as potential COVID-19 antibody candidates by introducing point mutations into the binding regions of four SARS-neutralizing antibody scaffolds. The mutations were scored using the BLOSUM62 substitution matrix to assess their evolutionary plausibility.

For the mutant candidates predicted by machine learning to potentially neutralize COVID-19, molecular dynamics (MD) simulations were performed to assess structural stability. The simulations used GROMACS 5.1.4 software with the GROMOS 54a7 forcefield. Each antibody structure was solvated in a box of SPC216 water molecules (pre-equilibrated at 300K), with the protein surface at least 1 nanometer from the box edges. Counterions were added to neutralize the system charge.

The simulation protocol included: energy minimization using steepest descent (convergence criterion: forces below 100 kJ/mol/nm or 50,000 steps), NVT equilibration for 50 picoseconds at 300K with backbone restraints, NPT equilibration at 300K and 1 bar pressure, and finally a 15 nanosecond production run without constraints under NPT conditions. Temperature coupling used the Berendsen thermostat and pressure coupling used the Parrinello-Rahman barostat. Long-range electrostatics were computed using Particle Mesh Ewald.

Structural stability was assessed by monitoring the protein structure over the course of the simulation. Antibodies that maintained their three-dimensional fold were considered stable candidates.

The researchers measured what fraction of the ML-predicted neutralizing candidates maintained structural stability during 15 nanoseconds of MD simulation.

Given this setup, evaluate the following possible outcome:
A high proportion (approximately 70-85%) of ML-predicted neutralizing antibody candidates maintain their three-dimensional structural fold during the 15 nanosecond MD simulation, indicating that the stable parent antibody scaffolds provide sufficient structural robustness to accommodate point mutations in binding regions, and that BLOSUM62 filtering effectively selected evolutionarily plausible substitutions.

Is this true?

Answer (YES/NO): NO